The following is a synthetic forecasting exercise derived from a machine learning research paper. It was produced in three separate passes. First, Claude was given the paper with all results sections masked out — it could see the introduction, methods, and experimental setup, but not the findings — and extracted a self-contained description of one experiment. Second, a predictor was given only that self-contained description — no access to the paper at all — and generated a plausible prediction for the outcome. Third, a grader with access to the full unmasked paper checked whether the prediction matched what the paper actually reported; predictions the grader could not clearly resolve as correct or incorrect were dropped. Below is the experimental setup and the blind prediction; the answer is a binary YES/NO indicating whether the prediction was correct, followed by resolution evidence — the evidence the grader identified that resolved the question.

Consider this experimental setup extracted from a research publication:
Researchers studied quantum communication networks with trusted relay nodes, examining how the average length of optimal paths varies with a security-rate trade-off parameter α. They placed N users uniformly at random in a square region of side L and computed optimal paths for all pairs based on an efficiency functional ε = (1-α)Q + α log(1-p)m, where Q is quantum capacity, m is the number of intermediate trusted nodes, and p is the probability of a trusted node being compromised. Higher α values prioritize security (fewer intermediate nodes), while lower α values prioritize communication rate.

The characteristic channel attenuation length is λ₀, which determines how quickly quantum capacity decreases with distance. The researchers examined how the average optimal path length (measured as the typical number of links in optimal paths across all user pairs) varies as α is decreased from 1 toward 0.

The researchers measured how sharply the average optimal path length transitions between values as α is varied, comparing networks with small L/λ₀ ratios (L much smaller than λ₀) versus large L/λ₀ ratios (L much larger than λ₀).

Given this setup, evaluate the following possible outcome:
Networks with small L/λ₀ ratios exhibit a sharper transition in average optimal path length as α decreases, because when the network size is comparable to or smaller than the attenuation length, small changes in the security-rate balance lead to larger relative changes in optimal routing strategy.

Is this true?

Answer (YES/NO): YES